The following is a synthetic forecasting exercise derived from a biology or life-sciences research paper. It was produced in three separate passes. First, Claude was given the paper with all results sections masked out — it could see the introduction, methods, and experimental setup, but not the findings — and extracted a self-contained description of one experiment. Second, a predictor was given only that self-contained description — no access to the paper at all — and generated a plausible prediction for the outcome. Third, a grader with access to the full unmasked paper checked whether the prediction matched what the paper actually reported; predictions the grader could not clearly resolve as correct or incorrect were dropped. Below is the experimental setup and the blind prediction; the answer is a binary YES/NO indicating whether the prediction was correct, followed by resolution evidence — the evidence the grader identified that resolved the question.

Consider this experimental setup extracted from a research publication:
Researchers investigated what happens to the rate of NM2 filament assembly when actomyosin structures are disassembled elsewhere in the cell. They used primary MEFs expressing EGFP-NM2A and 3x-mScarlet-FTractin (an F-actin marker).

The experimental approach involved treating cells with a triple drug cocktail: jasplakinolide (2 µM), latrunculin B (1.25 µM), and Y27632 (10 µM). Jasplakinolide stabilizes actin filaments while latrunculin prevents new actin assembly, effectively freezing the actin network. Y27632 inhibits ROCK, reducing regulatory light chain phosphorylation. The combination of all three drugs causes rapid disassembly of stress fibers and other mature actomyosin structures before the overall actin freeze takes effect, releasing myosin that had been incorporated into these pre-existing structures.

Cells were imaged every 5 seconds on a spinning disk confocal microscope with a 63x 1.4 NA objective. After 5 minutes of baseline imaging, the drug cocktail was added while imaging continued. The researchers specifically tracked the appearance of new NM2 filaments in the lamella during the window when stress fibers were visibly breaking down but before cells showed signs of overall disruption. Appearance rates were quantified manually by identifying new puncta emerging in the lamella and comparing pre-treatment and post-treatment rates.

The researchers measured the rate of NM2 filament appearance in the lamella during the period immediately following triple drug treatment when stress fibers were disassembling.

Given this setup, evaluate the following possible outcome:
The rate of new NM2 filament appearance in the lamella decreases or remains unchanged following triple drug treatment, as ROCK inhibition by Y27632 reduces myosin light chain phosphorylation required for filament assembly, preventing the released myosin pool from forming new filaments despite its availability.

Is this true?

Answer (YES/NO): NO